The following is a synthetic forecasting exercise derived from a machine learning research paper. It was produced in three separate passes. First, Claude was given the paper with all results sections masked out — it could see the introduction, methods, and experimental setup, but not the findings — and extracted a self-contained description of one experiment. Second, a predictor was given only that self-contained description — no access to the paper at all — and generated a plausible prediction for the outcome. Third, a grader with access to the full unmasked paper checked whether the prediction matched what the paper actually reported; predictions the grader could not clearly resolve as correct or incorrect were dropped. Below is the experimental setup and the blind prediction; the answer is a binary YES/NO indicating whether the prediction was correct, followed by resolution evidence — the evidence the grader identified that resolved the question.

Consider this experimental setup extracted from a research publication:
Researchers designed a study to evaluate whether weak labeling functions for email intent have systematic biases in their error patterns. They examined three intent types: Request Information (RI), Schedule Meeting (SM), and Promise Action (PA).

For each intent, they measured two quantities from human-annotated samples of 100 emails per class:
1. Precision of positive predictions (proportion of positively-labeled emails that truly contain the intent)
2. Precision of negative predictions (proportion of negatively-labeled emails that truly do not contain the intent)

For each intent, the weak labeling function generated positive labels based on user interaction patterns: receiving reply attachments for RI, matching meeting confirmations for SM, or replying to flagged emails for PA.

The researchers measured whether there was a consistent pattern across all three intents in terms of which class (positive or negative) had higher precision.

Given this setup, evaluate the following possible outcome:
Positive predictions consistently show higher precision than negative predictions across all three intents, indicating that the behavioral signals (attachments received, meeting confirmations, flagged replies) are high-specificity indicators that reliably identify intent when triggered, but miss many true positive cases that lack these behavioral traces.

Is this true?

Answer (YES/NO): NO